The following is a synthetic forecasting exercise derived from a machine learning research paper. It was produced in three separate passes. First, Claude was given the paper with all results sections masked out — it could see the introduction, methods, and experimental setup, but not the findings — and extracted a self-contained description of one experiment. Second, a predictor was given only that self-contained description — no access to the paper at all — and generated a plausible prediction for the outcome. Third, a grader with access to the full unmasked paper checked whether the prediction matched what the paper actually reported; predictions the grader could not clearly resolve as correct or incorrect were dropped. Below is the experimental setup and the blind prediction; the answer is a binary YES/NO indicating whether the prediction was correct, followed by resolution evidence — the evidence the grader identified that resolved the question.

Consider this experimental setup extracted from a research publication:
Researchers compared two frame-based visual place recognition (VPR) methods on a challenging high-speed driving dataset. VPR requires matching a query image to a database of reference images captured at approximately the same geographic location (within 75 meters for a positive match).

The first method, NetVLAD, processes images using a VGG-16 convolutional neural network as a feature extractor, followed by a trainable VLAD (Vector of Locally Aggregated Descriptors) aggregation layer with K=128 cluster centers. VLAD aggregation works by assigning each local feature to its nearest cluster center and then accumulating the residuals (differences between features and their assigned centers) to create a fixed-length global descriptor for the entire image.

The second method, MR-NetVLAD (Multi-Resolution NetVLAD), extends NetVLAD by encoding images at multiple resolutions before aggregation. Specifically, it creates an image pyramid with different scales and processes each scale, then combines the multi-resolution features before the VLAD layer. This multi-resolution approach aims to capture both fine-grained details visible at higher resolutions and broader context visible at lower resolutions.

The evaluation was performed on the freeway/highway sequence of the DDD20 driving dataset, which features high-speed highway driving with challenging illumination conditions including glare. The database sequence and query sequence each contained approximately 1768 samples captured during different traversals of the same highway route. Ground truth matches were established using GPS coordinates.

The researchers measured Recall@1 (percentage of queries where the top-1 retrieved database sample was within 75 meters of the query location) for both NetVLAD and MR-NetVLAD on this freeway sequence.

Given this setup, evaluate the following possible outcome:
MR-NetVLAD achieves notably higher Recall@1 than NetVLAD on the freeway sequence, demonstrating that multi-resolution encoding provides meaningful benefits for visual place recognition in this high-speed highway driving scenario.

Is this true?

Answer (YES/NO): YES